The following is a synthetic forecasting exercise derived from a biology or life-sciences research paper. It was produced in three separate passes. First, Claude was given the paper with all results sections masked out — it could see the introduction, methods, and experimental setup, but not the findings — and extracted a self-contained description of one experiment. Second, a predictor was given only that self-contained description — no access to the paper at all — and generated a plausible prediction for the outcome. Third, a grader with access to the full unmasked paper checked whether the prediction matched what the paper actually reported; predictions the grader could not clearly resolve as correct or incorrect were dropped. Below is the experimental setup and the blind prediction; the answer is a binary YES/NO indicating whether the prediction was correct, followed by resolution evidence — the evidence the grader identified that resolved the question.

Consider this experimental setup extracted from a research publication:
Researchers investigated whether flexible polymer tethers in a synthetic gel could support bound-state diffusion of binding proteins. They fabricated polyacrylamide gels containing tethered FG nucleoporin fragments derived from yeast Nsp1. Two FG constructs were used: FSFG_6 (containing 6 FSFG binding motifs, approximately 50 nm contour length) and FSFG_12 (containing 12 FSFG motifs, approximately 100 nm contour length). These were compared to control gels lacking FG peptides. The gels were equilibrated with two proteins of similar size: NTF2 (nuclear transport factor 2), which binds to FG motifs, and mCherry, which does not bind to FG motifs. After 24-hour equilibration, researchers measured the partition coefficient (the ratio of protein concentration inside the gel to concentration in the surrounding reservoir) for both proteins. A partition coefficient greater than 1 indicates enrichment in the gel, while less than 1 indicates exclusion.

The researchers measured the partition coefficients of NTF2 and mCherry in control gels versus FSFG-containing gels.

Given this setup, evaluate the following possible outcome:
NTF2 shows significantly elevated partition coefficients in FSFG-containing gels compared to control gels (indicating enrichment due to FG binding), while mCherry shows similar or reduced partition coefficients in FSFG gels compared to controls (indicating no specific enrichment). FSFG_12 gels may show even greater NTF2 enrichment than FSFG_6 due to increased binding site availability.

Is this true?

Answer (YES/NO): YES